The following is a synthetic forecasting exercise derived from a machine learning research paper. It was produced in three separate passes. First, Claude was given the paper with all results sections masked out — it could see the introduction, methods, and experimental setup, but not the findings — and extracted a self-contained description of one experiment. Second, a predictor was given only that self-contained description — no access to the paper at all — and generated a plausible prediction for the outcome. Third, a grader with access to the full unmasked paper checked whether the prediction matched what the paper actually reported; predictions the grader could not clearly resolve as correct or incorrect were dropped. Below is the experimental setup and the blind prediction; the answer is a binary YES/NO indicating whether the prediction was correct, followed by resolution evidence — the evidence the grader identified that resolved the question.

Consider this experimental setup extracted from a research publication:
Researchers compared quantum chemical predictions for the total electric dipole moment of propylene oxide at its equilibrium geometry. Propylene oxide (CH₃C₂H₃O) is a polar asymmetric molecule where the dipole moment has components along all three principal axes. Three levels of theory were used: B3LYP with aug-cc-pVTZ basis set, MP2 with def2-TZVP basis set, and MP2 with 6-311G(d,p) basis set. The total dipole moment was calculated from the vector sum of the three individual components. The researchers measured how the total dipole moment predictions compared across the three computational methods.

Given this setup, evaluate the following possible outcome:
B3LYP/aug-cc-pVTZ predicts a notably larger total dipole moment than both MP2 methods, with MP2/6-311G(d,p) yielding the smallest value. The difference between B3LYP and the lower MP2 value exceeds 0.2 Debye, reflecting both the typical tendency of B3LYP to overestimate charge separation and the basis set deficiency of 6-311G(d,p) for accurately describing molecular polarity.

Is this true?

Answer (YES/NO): NO